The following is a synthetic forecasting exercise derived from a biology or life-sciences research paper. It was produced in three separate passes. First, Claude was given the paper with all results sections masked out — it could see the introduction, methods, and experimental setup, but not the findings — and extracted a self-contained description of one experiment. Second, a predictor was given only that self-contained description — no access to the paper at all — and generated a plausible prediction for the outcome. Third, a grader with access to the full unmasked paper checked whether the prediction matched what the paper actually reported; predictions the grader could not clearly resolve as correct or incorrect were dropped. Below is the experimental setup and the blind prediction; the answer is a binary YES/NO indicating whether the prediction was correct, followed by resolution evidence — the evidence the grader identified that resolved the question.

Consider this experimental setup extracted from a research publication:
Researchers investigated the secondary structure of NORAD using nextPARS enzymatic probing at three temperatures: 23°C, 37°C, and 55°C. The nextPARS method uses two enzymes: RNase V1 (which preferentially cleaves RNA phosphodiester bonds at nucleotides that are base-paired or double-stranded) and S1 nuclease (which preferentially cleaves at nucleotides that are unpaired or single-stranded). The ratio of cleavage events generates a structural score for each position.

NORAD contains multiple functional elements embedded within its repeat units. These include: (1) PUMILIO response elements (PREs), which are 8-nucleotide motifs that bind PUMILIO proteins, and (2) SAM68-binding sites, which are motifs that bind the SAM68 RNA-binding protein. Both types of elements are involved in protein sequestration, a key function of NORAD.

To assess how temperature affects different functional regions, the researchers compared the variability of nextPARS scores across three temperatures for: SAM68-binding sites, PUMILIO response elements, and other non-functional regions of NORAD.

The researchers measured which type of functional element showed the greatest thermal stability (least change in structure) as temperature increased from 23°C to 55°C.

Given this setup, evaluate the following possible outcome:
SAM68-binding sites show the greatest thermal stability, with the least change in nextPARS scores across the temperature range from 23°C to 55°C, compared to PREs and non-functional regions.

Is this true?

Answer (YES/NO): YES